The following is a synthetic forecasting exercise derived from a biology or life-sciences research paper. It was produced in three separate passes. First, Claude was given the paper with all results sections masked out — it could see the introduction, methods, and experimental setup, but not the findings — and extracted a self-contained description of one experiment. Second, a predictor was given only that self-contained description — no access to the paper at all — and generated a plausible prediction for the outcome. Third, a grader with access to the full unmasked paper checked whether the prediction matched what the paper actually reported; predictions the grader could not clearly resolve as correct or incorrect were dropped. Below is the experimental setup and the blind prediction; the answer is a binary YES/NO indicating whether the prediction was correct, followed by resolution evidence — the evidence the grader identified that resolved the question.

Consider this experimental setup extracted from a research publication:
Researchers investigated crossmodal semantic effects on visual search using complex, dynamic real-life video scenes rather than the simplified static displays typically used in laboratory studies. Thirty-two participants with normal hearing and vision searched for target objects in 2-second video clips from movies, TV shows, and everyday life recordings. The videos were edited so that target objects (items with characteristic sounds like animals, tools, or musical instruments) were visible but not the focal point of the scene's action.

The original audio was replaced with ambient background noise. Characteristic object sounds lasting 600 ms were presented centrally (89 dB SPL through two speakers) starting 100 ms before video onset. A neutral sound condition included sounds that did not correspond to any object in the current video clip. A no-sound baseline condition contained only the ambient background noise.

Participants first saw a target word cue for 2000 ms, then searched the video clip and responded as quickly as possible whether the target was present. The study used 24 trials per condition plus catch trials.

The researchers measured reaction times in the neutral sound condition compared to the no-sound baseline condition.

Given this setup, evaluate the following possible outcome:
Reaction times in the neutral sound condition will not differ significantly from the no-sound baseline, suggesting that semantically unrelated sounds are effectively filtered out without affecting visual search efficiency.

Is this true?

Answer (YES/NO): YES